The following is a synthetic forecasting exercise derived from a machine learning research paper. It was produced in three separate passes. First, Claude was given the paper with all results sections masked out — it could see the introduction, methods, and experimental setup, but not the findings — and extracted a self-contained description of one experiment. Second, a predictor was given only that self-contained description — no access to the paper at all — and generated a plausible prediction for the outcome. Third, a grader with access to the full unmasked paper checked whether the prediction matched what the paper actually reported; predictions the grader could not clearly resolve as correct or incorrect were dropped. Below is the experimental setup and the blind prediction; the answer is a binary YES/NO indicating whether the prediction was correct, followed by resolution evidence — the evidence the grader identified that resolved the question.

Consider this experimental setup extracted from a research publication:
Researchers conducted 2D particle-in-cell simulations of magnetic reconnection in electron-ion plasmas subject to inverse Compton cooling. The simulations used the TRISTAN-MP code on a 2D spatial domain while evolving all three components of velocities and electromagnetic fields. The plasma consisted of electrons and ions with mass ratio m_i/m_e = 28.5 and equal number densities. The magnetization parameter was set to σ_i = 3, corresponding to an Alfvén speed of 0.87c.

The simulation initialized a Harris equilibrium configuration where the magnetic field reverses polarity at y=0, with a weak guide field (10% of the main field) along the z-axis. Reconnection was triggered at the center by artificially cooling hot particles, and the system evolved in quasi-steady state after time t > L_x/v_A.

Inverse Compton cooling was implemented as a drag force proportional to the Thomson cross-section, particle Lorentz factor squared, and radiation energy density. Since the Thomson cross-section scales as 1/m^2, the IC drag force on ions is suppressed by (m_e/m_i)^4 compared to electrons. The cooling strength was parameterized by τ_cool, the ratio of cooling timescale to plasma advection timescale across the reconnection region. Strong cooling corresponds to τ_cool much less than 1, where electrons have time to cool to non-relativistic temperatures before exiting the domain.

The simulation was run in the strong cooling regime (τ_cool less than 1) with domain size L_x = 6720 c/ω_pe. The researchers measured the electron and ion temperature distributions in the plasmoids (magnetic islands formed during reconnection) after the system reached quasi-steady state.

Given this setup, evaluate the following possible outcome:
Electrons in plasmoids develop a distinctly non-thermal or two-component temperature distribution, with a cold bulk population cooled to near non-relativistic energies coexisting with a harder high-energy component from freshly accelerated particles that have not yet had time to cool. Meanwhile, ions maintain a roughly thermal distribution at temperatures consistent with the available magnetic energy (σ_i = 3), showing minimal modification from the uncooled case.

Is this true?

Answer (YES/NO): NO